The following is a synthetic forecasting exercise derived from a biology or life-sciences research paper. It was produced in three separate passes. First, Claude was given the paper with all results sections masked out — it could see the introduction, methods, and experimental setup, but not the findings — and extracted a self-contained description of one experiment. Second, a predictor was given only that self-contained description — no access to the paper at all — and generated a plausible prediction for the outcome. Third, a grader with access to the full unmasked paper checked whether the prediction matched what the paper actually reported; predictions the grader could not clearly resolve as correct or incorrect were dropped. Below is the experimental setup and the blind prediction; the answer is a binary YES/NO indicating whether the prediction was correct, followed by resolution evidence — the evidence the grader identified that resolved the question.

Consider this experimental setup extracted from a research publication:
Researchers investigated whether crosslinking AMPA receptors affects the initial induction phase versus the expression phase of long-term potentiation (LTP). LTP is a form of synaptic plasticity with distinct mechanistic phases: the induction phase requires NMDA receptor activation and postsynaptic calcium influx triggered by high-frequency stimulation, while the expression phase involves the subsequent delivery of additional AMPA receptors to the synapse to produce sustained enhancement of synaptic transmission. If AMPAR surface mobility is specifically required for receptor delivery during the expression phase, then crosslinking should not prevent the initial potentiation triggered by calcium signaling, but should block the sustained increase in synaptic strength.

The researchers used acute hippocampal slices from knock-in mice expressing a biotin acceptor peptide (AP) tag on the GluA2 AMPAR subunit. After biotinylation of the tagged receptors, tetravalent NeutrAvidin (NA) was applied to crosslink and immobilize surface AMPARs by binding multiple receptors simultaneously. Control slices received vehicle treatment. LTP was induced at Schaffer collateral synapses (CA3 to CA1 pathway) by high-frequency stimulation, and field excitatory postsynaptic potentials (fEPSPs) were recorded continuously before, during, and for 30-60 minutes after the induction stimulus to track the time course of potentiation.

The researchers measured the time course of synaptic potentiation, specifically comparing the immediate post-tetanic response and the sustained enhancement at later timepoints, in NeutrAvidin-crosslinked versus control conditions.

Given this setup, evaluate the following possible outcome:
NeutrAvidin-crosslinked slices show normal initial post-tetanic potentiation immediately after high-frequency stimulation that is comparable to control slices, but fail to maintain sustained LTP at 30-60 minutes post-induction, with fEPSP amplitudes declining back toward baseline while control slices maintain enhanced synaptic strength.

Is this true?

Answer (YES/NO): YES